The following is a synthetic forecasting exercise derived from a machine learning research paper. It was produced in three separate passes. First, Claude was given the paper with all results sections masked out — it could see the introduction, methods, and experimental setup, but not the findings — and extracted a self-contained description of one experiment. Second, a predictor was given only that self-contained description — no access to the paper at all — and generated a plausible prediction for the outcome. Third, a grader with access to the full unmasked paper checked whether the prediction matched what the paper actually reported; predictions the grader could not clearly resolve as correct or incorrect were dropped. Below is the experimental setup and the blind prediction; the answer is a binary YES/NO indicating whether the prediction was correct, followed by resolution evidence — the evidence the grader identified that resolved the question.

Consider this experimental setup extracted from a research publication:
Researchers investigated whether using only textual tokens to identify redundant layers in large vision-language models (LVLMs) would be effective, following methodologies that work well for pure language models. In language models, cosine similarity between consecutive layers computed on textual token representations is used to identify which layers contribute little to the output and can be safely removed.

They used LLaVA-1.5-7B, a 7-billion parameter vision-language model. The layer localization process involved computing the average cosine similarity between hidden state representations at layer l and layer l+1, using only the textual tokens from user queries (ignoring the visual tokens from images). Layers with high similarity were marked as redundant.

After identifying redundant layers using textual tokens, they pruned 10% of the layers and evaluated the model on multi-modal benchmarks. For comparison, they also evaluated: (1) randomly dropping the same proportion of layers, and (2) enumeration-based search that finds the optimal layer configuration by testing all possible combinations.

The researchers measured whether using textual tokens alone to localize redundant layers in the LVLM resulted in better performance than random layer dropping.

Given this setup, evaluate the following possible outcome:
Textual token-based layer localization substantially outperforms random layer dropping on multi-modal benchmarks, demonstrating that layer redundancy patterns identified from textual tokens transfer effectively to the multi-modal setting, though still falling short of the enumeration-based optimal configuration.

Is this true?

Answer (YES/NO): NO